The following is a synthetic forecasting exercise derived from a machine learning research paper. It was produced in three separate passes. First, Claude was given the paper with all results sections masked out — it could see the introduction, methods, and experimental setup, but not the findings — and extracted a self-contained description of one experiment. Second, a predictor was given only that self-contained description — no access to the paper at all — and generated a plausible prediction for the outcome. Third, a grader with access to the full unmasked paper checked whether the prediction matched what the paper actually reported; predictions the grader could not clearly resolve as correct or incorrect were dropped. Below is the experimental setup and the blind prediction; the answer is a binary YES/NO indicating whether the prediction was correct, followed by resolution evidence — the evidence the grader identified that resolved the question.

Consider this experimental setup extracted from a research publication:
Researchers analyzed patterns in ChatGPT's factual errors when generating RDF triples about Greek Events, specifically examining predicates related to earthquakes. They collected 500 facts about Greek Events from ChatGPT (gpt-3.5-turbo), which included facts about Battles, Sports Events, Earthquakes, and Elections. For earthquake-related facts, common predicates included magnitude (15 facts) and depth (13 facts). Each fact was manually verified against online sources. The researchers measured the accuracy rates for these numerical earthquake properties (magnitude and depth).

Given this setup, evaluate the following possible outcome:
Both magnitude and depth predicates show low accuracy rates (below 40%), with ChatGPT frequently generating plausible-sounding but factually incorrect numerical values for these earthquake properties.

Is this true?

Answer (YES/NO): NO